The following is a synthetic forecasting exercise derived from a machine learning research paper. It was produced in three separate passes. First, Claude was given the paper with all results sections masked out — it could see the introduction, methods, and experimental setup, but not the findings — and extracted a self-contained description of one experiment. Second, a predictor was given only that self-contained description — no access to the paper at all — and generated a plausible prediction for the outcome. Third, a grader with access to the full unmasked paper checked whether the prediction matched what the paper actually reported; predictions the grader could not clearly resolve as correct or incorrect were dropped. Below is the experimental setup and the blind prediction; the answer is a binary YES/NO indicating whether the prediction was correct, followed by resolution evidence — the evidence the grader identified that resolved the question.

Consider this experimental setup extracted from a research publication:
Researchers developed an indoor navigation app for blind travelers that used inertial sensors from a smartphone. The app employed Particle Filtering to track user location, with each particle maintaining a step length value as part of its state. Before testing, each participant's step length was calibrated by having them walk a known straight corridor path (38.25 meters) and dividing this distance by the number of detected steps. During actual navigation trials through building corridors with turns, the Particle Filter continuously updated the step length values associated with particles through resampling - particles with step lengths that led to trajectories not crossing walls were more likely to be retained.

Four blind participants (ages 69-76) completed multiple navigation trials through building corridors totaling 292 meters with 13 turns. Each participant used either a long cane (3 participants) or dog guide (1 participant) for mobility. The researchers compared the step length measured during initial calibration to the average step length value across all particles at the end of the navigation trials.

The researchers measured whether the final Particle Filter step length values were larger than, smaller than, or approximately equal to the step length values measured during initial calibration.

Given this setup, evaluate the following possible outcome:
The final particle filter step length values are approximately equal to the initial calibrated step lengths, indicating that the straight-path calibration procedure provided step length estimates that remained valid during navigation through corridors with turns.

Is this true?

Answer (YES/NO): NO